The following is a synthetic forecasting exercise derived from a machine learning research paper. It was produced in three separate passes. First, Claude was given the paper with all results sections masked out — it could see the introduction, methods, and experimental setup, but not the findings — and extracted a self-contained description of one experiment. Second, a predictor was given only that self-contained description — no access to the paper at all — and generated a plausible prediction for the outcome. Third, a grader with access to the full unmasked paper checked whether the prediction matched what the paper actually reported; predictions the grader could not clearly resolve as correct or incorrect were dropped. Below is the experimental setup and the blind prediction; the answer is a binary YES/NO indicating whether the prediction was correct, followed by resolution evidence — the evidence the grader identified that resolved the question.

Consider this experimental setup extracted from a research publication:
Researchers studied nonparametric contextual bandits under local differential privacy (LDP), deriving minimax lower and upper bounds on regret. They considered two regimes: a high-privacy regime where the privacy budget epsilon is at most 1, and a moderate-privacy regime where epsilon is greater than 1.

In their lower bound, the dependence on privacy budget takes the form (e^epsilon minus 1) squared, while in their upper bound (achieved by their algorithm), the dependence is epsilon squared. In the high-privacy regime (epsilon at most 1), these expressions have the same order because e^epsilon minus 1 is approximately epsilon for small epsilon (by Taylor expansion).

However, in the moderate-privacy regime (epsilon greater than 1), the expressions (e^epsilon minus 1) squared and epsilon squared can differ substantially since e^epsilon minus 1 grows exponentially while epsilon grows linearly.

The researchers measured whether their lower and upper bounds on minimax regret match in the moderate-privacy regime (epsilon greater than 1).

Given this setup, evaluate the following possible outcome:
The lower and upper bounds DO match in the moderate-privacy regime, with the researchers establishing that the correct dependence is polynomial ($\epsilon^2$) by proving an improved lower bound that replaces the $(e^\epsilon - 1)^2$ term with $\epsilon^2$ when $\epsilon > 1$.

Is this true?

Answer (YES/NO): NO